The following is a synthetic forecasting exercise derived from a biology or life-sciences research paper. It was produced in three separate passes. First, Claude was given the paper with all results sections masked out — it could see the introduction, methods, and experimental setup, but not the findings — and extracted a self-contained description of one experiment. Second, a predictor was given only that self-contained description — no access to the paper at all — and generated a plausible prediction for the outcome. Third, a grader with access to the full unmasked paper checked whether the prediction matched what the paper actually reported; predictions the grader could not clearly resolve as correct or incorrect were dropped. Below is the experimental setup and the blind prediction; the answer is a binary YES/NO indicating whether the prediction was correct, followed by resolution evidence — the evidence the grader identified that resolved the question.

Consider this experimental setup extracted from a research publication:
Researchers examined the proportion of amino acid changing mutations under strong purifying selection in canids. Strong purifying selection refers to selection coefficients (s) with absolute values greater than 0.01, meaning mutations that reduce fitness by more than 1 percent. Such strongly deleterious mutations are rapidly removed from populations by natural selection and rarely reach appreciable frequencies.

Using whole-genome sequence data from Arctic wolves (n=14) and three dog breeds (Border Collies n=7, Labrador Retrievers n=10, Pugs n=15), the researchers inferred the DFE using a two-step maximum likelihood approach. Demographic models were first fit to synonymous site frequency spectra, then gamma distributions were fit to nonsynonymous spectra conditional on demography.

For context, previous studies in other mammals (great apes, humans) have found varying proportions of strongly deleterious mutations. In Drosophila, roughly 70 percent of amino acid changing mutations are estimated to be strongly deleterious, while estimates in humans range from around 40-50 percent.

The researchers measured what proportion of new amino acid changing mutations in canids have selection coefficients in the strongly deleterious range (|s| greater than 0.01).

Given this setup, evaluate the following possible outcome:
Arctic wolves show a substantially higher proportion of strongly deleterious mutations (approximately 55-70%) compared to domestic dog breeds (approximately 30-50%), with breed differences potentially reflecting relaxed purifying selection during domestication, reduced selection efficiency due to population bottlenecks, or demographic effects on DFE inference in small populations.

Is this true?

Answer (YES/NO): NO